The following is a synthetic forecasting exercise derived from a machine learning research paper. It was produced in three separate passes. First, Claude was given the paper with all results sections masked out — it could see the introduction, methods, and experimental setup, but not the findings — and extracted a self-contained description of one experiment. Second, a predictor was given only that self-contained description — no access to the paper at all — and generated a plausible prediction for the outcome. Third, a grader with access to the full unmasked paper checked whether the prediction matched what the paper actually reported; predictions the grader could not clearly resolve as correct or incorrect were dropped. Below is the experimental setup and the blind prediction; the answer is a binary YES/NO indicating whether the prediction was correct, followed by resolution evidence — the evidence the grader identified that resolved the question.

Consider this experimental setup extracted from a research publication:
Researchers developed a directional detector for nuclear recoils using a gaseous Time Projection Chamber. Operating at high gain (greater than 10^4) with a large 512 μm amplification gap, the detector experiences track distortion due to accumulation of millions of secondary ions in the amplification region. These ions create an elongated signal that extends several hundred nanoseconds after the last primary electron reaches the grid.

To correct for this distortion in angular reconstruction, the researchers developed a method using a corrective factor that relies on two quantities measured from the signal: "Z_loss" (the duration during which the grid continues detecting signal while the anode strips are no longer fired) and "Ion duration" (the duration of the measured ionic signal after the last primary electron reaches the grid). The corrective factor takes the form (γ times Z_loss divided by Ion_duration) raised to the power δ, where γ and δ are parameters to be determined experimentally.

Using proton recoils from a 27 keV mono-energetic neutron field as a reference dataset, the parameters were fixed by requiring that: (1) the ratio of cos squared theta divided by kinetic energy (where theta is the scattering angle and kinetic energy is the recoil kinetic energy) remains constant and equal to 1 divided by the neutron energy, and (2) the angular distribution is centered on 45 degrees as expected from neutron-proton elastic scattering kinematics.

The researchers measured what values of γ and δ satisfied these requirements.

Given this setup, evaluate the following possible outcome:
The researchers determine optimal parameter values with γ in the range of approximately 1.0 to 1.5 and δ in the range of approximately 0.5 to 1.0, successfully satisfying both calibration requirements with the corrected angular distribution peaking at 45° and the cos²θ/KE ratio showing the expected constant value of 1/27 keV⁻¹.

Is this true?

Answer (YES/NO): NO